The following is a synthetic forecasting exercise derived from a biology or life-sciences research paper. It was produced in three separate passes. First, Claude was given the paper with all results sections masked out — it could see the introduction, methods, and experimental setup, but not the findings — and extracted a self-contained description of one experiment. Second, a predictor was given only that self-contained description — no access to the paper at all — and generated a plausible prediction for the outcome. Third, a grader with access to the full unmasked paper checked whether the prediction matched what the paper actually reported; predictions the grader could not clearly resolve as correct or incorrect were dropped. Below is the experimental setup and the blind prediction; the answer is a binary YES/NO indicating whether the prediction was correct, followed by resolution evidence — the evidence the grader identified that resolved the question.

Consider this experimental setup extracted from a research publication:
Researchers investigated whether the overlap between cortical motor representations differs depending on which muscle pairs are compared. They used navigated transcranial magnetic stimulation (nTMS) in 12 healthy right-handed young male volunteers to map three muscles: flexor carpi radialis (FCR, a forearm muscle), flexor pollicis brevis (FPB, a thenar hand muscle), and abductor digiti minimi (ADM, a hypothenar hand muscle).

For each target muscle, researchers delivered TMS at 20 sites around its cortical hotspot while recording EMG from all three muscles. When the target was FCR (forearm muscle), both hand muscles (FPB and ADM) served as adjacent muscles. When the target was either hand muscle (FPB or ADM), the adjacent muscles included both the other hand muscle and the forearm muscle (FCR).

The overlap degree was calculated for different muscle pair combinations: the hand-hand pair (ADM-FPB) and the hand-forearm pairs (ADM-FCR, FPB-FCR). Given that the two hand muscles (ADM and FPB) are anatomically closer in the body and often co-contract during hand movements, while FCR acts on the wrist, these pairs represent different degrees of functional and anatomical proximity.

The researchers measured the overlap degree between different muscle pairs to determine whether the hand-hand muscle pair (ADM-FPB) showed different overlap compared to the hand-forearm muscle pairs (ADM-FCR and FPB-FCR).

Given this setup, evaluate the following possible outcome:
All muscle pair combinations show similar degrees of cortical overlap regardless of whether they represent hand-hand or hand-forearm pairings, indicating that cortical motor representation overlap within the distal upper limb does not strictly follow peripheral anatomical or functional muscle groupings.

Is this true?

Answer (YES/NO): NO